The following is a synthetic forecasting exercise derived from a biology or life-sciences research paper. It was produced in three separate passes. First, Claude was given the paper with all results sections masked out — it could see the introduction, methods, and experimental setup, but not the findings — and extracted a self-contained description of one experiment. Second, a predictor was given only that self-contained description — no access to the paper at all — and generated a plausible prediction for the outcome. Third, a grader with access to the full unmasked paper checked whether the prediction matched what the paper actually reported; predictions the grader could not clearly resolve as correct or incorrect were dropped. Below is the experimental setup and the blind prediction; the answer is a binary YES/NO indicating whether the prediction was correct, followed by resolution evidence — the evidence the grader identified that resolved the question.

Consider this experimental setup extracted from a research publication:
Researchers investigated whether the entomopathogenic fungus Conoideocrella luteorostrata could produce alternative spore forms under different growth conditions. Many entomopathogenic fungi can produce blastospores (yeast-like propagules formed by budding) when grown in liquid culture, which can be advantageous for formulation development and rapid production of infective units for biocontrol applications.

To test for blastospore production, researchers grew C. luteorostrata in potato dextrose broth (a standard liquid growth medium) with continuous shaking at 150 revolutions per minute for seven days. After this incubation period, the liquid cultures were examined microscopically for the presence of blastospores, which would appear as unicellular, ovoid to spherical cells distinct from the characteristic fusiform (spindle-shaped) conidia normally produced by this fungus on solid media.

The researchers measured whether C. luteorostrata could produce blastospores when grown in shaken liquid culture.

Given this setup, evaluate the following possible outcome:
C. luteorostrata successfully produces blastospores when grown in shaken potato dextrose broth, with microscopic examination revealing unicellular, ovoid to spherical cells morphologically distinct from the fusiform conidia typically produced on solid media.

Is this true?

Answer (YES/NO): NO